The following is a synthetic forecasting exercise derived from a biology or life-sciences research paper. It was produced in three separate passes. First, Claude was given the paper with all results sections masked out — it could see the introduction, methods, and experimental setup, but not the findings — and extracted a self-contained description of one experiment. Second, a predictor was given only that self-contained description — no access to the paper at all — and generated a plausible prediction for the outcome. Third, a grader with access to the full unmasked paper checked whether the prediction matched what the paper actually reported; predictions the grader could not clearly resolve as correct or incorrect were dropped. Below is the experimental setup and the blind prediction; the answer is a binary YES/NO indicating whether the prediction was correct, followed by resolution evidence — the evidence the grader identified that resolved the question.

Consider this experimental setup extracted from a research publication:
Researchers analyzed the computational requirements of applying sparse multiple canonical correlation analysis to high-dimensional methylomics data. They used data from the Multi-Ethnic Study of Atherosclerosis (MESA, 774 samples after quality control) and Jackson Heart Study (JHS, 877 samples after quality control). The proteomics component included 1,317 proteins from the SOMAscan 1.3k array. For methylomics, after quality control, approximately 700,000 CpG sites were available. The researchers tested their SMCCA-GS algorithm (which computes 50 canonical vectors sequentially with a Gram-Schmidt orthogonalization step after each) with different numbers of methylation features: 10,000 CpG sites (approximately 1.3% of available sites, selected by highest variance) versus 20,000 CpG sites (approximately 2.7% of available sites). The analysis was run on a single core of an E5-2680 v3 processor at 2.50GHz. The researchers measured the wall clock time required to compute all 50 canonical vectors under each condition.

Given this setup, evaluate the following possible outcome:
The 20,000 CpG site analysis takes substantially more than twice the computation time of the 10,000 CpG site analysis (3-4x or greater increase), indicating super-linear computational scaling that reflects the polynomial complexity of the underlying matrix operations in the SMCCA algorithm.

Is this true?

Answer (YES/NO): NO